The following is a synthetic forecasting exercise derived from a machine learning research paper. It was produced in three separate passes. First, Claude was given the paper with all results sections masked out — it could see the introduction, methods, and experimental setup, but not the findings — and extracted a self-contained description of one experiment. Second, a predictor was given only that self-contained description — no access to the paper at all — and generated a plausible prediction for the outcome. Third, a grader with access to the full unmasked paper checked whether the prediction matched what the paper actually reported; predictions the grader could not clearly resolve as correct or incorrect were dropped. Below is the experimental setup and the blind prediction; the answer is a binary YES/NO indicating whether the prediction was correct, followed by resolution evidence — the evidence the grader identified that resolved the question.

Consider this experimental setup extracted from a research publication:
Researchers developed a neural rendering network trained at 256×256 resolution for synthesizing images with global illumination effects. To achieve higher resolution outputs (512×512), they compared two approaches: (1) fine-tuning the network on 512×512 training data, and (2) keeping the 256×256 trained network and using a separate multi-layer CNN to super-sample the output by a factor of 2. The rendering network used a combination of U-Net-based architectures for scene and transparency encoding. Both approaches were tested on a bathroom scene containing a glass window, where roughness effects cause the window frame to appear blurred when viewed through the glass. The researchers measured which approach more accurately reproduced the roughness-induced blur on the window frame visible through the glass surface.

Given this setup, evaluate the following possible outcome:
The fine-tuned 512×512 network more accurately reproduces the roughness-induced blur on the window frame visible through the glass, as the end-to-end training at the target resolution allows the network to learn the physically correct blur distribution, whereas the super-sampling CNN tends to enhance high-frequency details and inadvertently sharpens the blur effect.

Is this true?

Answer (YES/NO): NO